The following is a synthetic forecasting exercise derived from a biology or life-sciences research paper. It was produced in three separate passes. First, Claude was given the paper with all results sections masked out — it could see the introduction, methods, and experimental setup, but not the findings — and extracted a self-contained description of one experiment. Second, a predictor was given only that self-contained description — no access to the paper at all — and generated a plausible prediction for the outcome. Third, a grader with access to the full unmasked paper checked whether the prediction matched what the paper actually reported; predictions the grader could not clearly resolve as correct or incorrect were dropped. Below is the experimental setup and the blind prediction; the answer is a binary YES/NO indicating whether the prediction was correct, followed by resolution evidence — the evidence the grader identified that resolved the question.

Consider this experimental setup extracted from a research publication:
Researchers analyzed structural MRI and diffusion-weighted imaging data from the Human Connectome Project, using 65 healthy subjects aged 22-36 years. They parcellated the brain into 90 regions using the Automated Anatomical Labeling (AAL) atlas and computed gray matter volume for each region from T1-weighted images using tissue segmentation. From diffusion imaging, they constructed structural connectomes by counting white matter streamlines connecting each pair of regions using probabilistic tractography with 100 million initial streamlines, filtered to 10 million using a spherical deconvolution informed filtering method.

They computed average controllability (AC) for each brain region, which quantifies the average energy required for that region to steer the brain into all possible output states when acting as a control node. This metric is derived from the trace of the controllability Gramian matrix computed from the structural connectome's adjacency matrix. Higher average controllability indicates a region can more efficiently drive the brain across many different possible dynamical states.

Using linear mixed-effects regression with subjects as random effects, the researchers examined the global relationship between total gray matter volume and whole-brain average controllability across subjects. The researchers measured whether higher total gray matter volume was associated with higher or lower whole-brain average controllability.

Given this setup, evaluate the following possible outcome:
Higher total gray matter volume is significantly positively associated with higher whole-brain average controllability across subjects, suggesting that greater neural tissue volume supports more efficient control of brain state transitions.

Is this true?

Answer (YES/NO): YES